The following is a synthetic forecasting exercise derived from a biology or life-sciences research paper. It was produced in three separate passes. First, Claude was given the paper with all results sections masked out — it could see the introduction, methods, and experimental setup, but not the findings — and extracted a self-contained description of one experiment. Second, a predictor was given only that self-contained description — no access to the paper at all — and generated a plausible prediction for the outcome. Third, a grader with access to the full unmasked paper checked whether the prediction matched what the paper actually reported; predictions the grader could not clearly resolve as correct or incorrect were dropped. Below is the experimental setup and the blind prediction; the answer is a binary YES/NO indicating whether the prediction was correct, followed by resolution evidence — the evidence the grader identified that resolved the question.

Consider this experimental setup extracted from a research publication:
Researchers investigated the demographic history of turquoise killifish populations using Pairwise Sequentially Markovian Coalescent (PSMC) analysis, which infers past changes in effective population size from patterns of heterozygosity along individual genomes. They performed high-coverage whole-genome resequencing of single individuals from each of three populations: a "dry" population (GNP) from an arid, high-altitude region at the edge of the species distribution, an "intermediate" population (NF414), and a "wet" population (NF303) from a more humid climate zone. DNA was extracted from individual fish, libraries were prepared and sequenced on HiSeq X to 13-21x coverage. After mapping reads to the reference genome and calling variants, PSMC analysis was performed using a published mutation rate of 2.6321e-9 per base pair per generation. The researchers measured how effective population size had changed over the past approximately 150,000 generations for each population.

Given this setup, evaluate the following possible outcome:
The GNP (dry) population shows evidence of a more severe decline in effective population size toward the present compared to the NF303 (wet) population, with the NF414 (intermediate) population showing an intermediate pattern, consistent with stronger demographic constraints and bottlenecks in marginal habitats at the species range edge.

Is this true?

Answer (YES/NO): NO